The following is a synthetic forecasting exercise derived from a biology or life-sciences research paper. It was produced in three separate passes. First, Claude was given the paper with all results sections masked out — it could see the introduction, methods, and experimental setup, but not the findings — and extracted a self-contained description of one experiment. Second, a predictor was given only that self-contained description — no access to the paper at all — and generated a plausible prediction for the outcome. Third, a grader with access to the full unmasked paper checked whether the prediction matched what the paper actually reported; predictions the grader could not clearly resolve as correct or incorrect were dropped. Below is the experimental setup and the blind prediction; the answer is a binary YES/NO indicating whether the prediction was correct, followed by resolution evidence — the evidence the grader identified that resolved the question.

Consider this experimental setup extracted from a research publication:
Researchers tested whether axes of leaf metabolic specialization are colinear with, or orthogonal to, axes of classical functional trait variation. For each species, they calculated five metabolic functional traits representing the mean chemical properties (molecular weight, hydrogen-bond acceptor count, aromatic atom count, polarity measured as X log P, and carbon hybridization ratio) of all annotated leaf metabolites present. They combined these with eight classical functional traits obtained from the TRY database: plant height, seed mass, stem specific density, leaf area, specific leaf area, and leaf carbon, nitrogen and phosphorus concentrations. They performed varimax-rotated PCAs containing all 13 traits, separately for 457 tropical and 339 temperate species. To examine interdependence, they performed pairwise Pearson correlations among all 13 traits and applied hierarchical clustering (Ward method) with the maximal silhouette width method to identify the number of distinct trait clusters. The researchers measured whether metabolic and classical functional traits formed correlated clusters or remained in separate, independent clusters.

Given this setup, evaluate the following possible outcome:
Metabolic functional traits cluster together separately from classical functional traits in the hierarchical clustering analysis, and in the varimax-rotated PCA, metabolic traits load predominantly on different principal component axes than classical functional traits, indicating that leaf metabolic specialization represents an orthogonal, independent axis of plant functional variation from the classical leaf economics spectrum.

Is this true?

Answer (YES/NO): YES